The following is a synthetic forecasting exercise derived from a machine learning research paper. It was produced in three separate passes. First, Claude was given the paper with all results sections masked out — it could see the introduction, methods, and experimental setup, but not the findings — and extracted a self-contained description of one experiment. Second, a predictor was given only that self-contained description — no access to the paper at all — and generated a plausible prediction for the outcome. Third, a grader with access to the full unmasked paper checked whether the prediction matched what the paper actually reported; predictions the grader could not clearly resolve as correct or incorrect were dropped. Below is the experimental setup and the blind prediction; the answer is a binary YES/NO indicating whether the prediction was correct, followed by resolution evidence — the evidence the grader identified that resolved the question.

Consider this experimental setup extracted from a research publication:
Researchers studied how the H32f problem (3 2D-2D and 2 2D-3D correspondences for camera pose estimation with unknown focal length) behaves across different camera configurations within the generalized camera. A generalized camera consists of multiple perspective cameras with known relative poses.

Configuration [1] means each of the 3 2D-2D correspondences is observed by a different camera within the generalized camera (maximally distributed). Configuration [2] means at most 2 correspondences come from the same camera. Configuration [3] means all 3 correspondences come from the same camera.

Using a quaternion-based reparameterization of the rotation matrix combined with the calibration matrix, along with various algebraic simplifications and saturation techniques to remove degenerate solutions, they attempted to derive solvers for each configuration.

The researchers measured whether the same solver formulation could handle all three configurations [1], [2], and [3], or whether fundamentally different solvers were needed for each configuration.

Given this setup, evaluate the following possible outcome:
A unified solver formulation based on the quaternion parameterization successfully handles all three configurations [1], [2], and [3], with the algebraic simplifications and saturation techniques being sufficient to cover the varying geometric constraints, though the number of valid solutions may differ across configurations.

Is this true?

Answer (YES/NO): YES